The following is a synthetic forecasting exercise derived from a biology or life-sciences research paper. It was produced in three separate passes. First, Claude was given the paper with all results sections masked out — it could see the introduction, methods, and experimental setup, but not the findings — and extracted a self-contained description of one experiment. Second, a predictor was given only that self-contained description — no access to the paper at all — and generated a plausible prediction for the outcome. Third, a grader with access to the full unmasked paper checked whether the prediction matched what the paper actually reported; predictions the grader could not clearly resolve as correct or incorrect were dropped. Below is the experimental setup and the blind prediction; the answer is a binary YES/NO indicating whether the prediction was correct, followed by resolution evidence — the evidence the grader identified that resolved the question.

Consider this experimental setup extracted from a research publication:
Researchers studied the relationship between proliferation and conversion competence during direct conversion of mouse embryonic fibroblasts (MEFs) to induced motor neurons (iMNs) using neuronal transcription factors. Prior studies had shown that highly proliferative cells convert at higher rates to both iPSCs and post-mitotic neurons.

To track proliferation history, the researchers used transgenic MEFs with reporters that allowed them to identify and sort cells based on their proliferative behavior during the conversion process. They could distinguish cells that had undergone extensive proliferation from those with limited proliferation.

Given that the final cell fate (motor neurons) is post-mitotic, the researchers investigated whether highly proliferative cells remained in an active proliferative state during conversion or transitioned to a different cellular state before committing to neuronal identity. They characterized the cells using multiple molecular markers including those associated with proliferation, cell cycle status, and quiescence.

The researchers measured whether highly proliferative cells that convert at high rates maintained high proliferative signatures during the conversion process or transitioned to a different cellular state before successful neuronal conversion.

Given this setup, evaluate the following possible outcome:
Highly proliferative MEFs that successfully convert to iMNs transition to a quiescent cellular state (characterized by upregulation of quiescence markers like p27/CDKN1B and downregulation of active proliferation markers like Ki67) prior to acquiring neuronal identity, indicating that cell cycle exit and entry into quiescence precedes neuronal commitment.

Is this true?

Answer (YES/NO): YES